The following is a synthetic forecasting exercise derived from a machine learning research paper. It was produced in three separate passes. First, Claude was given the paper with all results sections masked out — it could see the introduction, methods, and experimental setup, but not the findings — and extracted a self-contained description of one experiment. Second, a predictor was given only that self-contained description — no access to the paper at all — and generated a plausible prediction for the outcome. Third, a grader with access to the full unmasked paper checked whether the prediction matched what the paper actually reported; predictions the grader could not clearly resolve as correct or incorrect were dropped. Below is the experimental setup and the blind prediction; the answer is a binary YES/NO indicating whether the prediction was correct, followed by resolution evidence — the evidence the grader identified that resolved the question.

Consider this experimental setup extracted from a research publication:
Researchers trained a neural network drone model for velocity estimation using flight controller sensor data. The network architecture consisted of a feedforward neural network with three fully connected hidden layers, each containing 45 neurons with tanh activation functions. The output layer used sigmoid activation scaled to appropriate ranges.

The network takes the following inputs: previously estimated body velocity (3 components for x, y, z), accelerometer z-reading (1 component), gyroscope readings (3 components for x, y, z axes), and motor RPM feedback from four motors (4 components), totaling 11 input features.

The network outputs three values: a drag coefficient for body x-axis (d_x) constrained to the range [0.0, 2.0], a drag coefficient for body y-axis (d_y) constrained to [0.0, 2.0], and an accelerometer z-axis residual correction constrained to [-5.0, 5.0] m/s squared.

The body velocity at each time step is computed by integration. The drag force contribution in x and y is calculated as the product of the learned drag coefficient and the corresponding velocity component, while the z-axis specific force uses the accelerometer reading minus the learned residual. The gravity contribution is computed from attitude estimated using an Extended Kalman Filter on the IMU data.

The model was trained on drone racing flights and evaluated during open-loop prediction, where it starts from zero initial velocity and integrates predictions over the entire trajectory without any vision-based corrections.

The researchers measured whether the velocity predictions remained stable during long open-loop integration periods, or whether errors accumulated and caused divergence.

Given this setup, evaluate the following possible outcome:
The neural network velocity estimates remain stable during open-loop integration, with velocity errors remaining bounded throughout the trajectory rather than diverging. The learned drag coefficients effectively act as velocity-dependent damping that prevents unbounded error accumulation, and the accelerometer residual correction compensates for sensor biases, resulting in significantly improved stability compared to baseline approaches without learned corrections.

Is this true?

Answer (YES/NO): YES